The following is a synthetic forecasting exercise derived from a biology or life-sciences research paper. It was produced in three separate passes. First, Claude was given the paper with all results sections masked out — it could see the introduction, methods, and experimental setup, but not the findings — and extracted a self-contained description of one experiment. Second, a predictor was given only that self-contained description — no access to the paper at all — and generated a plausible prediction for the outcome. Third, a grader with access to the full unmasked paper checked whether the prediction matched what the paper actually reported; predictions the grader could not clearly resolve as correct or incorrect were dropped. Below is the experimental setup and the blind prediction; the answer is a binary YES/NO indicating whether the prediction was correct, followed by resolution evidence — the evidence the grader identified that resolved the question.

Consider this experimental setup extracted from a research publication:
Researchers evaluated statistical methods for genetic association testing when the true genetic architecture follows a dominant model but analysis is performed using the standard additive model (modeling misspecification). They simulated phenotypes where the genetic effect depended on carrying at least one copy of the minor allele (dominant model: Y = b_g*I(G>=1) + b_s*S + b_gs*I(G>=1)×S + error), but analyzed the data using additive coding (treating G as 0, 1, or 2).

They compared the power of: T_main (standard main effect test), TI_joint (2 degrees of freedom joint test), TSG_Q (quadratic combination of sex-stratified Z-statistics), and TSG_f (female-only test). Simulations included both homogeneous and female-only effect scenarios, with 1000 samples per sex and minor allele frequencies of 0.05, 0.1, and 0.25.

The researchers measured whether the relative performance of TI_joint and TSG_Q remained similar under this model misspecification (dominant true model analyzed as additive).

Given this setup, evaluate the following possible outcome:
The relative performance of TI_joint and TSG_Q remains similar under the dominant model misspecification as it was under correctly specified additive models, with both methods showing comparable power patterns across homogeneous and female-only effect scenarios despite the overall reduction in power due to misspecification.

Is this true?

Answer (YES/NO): YES